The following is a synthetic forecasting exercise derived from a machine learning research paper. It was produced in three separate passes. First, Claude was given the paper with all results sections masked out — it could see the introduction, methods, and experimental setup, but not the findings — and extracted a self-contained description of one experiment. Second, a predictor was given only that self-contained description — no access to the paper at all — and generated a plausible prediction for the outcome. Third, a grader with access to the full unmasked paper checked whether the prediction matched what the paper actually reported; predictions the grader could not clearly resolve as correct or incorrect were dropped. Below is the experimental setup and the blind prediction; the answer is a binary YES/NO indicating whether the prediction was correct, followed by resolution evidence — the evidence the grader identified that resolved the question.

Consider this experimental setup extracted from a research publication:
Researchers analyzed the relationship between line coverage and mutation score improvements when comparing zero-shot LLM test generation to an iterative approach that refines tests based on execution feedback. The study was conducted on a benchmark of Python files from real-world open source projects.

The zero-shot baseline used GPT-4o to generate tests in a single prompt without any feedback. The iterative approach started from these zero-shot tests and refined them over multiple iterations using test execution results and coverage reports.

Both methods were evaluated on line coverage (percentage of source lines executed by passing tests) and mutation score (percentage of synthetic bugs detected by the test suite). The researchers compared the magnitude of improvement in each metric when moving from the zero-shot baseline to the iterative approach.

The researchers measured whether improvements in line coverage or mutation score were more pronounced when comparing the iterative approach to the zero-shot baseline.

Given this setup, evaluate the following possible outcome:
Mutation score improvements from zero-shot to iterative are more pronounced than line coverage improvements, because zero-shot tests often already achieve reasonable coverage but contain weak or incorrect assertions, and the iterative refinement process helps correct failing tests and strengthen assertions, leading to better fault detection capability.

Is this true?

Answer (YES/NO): YES